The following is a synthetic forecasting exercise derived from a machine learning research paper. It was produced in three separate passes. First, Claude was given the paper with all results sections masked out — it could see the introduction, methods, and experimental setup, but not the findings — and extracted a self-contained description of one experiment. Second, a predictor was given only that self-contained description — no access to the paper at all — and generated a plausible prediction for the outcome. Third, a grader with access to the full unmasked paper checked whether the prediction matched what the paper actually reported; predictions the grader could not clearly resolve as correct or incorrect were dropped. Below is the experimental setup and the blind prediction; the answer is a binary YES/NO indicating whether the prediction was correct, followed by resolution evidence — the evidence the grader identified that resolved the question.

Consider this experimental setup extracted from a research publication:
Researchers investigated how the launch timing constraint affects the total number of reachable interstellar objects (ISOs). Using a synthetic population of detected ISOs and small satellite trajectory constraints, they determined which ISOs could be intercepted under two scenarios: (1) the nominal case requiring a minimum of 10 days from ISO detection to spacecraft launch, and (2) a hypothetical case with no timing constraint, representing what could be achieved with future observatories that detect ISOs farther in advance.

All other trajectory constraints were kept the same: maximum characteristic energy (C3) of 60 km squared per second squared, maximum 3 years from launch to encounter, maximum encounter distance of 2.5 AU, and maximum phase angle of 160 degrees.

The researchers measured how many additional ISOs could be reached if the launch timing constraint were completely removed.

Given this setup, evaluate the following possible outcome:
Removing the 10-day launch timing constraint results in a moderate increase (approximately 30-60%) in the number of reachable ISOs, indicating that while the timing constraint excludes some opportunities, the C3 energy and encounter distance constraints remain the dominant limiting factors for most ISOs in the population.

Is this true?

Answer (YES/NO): NO